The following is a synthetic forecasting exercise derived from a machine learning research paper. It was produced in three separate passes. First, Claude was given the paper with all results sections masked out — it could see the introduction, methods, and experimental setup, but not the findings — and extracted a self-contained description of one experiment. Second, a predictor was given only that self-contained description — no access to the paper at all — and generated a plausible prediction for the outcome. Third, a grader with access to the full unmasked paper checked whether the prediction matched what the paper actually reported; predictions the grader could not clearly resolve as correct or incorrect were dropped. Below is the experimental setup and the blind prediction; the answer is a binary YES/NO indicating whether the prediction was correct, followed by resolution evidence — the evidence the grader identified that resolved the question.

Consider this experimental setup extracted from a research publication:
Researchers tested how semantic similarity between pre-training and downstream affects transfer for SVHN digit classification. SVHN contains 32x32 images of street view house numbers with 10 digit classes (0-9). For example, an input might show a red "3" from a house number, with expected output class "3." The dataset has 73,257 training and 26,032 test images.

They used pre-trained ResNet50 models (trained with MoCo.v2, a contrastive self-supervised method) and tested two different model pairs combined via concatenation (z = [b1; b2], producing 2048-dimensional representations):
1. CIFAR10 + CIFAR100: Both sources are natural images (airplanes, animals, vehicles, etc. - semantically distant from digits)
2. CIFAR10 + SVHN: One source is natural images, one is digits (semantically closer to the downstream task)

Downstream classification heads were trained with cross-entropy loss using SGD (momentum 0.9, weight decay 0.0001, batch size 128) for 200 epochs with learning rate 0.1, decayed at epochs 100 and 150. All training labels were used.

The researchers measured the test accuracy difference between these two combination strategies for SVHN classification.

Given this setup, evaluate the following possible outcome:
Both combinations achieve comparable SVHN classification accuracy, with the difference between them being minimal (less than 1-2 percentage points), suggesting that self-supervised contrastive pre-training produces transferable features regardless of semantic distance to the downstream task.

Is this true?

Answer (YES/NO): NO